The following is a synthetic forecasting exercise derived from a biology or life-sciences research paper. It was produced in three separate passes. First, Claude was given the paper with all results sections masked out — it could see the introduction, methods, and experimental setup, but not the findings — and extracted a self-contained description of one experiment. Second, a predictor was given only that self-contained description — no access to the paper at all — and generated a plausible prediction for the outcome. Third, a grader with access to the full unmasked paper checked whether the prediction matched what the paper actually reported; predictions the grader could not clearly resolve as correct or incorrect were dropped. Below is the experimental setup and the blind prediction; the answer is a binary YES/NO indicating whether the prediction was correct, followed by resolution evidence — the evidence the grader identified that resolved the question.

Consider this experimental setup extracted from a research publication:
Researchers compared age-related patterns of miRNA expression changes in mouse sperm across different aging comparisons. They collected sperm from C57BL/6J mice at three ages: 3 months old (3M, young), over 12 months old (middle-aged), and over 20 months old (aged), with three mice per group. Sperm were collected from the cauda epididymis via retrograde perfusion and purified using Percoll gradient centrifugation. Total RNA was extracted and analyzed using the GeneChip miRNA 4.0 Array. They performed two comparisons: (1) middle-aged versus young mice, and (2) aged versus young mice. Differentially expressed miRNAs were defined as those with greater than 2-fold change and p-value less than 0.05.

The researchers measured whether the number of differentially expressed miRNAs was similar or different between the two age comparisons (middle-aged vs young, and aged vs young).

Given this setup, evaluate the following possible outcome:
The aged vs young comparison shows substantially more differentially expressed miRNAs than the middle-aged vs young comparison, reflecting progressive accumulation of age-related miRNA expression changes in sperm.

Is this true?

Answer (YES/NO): YES